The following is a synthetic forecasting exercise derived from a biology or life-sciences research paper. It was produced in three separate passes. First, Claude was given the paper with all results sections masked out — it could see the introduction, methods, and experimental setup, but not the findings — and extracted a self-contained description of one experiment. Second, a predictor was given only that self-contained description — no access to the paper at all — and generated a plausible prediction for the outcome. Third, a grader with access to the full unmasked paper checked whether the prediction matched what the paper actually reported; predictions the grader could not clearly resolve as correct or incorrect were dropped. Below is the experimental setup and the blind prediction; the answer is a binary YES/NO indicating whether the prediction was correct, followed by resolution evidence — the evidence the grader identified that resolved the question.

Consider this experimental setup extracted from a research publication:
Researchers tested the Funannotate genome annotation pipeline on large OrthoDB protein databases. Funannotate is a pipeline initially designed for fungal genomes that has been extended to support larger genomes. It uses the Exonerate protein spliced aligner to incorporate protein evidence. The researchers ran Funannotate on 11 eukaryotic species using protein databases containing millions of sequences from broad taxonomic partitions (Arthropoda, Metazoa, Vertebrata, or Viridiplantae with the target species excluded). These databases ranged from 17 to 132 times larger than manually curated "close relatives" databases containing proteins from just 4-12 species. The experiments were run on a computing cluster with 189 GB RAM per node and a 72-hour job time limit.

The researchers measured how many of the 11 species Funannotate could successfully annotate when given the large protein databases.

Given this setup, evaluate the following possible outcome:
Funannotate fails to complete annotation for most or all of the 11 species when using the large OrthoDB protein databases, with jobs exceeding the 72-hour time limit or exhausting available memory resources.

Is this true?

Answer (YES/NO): YES